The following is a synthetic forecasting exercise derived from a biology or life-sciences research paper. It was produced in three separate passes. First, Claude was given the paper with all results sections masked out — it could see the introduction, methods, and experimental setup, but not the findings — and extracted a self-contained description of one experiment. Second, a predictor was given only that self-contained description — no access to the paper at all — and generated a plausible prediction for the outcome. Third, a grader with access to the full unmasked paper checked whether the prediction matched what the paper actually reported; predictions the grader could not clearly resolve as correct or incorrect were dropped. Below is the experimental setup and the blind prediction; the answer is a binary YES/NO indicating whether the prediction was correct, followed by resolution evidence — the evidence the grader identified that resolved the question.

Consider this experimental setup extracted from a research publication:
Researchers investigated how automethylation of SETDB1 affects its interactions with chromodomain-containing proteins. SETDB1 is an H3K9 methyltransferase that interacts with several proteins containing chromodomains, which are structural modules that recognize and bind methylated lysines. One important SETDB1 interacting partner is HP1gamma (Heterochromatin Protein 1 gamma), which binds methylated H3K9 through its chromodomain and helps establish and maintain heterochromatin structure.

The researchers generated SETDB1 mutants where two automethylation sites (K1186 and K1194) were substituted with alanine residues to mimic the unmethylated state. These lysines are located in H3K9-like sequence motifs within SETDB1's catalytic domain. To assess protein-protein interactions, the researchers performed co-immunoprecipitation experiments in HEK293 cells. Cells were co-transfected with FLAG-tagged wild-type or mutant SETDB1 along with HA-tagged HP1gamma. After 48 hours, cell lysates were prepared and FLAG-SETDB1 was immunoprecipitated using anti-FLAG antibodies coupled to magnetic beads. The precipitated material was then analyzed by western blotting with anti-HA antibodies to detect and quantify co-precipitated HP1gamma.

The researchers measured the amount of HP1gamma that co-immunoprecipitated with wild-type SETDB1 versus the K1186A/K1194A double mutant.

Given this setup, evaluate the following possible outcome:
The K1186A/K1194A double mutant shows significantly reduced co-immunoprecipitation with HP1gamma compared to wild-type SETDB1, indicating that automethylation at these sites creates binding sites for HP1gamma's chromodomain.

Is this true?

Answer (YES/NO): YES